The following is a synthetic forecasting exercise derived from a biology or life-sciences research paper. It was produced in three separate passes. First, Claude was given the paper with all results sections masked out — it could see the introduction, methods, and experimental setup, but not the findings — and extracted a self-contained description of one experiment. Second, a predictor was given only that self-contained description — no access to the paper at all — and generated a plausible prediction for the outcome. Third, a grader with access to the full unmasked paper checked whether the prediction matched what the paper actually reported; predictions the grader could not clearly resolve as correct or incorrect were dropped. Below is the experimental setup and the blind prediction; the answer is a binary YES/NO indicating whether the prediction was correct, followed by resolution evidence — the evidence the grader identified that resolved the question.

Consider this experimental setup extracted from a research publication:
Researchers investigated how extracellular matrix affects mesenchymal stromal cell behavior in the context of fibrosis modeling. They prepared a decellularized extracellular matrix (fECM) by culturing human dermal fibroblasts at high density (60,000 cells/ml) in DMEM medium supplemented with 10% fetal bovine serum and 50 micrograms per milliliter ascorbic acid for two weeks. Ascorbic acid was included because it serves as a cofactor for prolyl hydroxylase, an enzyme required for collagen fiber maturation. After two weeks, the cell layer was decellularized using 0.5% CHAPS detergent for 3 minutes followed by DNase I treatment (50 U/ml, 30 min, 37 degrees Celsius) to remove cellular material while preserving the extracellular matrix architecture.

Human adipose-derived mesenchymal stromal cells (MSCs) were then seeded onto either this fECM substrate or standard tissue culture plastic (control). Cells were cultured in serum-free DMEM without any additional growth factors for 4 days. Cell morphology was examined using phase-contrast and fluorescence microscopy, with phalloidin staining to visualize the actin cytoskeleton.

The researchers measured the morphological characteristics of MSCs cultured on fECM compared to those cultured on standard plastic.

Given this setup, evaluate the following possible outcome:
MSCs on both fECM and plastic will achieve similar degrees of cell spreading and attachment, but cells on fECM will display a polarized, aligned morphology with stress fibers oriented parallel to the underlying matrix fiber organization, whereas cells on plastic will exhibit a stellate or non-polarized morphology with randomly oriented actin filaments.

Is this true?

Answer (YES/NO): NO